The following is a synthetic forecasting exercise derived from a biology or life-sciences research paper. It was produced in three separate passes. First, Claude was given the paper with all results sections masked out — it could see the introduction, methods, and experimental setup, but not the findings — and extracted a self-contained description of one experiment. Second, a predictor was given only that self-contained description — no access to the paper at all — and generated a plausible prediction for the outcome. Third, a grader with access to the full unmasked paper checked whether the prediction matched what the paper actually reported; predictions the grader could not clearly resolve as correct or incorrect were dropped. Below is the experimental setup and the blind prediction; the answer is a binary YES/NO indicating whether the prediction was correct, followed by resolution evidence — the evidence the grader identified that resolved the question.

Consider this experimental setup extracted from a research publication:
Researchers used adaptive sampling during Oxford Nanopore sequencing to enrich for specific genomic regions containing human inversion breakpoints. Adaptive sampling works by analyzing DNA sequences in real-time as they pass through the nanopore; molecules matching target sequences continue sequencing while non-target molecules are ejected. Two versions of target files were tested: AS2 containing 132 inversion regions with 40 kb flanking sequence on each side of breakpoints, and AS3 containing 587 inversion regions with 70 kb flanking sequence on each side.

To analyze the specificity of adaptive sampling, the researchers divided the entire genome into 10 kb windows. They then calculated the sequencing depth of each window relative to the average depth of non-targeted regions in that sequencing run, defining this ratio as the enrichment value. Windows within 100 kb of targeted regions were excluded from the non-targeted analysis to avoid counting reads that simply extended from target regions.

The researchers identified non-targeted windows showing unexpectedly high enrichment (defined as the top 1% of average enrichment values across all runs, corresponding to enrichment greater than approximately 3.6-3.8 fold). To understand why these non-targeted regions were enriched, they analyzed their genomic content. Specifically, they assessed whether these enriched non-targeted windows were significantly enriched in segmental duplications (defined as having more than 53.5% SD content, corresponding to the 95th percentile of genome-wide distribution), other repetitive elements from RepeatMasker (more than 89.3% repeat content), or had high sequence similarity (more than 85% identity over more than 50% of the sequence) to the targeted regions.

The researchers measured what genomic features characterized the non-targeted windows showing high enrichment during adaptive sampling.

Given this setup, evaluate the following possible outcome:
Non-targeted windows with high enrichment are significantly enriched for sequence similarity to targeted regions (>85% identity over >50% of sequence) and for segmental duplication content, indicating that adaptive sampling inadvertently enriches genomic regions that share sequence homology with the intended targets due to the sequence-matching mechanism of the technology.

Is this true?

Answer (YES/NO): YES